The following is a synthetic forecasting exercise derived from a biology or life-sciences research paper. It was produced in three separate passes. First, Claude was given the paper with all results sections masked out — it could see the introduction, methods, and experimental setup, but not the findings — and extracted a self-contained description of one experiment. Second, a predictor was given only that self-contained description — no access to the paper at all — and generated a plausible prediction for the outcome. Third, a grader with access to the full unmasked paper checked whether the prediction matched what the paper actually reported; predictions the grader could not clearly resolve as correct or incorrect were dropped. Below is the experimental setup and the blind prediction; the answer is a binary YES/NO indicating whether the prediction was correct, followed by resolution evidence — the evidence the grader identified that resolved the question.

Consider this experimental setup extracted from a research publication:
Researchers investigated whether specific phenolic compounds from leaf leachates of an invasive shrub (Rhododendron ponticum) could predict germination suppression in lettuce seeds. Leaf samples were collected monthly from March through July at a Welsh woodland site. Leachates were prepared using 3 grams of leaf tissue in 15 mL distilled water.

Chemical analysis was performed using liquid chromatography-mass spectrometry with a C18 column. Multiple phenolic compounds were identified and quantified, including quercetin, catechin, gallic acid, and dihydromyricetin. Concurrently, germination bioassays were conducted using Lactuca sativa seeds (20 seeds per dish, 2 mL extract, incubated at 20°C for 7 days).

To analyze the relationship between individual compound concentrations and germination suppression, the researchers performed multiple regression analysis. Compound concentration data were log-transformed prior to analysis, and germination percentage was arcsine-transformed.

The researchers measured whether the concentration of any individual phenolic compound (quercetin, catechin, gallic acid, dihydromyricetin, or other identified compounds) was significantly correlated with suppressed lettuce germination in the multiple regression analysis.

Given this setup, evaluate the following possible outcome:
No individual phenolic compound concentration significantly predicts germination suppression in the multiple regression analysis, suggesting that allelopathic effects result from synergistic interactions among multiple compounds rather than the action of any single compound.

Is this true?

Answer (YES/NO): YES